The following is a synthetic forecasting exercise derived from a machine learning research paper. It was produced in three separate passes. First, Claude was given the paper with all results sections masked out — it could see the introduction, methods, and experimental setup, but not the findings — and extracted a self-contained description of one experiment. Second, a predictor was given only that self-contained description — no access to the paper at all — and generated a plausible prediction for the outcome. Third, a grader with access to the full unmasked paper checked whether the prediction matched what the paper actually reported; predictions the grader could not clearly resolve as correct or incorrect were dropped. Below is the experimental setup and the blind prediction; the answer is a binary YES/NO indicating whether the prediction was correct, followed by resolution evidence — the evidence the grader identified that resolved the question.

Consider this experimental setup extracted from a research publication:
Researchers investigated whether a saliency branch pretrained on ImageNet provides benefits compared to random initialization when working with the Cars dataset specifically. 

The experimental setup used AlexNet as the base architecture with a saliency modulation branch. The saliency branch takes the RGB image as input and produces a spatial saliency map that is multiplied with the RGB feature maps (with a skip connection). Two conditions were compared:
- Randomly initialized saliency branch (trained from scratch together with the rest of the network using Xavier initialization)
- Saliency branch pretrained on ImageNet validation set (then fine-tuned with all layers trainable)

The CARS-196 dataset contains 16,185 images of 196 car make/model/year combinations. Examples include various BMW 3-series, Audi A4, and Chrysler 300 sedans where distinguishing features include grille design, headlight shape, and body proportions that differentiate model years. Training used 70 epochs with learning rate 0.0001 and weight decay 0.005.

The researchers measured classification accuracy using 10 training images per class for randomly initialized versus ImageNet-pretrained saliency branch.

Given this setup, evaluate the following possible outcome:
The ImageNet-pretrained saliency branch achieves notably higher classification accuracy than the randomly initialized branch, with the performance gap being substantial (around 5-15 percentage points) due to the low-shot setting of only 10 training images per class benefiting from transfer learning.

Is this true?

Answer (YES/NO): NO